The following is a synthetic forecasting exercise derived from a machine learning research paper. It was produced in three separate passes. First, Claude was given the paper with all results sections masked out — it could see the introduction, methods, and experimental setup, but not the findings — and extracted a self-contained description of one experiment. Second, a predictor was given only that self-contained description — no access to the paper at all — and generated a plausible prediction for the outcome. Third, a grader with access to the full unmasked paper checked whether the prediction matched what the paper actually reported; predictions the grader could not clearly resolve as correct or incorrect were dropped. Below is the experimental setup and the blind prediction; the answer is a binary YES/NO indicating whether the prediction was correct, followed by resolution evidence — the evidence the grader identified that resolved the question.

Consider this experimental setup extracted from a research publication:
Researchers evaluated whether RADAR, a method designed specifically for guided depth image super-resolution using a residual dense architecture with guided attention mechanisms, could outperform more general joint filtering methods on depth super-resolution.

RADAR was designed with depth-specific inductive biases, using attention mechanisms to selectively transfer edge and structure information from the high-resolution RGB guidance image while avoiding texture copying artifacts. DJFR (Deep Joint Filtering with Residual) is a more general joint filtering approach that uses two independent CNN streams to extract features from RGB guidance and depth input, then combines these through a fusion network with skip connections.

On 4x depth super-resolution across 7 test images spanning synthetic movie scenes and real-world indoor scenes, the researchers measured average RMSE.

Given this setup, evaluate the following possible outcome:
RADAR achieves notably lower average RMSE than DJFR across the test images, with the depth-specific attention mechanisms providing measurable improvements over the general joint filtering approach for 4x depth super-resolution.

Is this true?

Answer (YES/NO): NO